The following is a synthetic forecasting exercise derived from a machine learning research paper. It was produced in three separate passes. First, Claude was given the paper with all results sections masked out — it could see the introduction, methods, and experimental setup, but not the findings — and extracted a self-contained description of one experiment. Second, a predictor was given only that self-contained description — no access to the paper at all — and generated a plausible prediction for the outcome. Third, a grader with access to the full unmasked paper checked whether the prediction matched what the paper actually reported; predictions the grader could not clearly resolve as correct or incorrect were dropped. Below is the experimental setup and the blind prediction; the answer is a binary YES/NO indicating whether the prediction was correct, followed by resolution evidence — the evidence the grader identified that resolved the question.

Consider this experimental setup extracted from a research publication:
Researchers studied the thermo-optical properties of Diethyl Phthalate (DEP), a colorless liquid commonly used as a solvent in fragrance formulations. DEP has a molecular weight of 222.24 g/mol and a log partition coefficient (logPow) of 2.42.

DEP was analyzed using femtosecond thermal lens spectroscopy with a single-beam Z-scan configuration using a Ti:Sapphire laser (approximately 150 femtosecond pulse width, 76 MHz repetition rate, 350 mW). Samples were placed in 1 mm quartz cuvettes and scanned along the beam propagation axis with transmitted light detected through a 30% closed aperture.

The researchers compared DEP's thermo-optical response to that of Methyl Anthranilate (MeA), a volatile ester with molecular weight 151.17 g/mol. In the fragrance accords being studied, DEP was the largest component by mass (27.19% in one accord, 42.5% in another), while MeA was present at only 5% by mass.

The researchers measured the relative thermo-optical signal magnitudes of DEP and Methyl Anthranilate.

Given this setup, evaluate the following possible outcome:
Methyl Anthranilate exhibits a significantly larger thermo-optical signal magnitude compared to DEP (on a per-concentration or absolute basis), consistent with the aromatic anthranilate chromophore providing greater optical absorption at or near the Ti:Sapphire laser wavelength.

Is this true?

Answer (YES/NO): YES